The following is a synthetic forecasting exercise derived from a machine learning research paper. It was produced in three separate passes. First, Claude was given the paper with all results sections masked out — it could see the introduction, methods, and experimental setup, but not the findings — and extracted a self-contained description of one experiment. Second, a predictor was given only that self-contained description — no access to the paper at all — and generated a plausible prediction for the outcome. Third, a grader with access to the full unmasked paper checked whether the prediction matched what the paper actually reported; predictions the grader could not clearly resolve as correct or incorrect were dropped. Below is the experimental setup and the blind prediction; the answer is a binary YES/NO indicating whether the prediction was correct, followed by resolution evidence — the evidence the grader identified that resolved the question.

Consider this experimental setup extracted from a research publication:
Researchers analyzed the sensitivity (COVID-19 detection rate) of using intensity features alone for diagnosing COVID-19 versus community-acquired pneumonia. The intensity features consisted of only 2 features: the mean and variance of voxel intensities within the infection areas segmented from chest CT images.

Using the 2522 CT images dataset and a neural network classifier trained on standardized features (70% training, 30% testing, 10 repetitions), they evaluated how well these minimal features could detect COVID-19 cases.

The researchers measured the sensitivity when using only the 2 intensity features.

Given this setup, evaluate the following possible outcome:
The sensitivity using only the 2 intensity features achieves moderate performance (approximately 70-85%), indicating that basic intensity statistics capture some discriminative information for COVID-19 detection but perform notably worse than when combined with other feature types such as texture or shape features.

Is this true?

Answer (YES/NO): NO